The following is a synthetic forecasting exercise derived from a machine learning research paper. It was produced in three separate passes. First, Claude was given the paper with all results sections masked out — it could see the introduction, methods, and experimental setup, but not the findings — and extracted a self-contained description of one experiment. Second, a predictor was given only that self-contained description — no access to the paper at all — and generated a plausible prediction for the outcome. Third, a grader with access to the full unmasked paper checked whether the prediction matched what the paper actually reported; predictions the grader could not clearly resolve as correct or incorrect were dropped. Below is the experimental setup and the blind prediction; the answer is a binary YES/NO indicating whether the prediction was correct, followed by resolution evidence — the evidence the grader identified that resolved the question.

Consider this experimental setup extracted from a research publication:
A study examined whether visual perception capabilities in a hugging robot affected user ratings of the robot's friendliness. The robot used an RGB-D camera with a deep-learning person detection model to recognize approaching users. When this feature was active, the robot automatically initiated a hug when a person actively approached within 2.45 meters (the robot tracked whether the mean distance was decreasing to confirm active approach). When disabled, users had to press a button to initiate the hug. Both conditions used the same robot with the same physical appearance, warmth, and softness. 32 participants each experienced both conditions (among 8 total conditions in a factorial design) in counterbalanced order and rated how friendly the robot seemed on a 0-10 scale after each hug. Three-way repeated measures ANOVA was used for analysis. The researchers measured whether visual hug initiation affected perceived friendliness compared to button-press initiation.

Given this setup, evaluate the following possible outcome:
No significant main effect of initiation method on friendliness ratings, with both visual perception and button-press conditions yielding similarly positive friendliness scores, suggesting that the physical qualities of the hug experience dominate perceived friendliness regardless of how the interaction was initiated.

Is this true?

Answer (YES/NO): YES